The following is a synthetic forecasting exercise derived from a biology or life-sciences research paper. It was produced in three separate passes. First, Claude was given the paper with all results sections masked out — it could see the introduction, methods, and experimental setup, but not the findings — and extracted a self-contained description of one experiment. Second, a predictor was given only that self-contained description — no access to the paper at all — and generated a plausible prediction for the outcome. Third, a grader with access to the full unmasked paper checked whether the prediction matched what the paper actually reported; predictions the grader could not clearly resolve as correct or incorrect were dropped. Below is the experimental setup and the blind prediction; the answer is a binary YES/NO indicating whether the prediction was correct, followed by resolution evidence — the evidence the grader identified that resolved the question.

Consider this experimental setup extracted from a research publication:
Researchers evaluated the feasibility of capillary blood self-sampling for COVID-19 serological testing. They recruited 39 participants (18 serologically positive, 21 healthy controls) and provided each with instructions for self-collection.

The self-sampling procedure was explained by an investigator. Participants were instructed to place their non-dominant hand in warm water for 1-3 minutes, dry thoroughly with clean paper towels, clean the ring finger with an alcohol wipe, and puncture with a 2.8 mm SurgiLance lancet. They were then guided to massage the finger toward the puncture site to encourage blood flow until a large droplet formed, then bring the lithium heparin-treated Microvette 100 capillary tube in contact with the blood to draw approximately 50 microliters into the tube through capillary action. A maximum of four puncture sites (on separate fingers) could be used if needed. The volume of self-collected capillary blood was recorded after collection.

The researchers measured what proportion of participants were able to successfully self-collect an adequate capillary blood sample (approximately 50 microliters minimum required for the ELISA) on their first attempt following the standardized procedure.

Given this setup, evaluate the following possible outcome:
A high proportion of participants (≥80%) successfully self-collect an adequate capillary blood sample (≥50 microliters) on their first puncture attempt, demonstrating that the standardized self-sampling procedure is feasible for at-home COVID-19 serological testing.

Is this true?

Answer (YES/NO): YES